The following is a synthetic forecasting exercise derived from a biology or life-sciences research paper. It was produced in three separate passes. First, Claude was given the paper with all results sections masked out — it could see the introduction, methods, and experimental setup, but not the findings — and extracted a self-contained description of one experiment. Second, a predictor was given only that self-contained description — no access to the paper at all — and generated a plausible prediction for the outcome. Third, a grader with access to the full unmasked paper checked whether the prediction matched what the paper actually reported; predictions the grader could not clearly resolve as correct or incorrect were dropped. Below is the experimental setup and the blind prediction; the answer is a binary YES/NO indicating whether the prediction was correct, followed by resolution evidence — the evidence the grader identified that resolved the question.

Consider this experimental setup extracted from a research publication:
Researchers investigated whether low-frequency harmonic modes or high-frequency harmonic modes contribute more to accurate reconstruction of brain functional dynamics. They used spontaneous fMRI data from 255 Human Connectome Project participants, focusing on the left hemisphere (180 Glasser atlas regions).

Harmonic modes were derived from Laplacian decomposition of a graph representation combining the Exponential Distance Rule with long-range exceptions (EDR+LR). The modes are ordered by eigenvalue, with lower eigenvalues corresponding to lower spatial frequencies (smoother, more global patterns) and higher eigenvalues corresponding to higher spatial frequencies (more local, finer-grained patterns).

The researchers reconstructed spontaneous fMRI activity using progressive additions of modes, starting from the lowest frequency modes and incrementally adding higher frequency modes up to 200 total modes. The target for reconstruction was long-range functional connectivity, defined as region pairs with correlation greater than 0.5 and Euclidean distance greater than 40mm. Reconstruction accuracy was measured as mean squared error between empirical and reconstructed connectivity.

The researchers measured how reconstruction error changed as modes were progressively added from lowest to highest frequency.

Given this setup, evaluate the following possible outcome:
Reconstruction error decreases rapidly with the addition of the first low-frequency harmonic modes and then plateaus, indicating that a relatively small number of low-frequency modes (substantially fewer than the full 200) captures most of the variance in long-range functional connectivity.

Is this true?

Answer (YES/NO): YES